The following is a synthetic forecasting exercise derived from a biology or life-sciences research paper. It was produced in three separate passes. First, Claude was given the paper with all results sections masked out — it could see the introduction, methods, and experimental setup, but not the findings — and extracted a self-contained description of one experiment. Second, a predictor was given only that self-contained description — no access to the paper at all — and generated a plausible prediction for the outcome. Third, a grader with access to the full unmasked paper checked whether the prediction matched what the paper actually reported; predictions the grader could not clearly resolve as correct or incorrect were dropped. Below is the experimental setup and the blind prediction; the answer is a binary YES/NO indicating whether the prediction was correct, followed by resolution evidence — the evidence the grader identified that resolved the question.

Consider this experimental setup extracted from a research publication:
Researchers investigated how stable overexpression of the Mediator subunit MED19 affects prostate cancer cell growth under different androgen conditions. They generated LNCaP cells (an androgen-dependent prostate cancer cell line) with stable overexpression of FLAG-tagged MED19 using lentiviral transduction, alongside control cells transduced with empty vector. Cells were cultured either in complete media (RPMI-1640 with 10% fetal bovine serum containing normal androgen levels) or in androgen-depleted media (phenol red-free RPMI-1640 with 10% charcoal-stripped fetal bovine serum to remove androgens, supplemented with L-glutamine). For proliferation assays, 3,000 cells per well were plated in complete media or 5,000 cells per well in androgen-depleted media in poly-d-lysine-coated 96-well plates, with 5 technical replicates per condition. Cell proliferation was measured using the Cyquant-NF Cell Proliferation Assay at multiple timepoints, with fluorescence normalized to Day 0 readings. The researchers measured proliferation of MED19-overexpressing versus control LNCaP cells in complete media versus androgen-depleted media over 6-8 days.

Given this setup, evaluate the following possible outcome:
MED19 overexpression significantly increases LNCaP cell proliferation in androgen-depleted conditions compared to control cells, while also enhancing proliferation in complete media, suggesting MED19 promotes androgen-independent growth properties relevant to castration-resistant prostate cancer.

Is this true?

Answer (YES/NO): YES